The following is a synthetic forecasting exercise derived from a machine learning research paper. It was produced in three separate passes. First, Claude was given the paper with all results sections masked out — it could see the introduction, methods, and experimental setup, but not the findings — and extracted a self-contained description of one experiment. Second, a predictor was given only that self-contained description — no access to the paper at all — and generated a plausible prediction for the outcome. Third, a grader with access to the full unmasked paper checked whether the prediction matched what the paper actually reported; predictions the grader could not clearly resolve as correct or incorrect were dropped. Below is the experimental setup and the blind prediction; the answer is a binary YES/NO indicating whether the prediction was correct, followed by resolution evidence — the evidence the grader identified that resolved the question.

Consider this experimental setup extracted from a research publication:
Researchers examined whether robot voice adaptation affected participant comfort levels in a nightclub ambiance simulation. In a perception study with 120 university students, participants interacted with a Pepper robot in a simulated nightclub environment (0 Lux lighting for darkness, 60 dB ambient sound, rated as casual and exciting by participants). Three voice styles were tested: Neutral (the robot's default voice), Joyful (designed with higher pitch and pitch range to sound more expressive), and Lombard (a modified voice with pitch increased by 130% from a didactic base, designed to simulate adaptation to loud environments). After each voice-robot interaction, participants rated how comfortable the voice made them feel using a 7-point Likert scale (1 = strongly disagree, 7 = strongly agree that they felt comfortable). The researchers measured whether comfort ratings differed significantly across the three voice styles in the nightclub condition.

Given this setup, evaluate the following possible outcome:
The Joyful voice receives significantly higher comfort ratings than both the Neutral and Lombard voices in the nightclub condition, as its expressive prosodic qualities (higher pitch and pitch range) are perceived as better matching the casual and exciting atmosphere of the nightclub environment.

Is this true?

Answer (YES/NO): YES